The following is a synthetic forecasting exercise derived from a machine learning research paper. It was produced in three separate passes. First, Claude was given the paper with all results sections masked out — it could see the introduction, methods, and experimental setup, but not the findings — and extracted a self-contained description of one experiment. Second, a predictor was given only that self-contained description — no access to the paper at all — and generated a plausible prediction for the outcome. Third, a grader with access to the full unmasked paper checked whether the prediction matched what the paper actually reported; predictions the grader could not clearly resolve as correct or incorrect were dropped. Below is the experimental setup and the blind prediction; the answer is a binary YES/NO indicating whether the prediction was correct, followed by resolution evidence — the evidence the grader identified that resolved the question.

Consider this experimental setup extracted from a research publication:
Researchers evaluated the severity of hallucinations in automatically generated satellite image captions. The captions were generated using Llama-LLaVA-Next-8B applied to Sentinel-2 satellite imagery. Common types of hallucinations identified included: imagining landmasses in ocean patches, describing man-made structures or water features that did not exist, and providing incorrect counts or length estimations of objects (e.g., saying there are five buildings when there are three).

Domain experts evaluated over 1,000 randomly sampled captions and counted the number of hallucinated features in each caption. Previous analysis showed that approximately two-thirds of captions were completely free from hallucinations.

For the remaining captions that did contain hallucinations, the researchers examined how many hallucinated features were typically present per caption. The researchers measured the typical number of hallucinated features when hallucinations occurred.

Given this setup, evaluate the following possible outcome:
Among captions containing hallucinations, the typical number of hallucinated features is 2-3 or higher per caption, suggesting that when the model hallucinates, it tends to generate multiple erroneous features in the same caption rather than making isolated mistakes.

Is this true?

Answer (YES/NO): NO